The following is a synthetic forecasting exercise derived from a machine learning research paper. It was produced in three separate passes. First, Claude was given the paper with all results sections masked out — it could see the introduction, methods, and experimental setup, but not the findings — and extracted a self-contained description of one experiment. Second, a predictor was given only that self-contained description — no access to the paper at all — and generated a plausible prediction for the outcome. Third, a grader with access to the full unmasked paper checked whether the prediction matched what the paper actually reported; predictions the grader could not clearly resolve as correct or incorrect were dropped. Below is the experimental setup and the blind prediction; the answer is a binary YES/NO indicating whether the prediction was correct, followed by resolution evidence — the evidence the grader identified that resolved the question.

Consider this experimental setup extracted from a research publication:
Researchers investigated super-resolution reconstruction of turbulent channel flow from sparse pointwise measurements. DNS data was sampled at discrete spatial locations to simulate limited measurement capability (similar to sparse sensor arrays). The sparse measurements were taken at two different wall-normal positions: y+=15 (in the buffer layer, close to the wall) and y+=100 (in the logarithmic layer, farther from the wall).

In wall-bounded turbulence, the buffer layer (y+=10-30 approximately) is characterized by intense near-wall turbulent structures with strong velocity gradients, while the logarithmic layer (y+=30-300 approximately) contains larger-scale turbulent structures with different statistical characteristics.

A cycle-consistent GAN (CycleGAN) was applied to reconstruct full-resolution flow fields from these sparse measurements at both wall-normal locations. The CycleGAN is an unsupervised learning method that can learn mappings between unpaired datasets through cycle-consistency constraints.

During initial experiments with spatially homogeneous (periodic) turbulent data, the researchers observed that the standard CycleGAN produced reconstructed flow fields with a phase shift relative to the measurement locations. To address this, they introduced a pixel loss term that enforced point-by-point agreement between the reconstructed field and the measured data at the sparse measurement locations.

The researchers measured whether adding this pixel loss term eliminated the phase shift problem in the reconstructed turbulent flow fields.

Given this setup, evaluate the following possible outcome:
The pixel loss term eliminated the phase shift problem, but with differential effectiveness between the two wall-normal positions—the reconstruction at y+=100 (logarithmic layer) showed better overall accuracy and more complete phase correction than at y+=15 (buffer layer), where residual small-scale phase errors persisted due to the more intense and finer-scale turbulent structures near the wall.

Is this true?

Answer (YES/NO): NO